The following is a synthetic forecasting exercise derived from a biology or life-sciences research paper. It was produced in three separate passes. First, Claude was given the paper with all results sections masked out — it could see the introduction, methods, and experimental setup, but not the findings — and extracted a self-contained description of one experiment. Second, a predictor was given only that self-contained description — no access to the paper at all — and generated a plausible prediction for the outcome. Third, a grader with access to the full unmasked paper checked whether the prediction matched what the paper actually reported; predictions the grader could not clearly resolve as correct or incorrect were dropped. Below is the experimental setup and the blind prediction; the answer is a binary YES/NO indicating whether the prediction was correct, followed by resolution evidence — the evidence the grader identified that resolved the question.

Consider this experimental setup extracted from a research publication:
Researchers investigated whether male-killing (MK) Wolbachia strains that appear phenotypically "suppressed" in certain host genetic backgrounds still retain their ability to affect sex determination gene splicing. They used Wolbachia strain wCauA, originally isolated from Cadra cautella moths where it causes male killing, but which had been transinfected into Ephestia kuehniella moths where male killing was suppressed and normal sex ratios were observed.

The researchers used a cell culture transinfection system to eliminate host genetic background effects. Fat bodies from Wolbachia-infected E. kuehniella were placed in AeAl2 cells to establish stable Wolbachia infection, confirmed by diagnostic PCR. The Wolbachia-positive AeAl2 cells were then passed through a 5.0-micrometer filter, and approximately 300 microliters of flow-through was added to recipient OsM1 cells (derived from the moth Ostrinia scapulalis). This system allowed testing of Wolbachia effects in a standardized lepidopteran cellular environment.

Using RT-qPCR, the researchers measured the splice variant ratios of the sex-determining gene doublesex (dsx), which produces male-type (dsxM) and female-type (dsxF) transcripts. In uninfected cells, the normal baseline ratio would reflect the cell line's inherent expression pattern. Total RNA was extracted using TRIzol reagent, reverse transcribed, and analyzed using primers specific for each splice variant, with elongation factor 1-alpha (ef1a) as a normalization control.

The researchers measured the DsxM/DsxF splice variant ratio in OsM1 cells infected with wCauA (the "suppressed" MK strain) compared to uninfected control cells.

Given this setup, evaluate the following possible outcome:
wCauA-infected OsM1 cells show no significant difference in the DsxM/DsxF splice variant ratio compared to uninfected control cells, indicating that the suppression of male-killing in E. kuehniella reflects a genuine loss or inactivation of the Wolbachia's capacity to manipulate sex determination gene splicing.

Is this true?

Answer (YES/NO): NO